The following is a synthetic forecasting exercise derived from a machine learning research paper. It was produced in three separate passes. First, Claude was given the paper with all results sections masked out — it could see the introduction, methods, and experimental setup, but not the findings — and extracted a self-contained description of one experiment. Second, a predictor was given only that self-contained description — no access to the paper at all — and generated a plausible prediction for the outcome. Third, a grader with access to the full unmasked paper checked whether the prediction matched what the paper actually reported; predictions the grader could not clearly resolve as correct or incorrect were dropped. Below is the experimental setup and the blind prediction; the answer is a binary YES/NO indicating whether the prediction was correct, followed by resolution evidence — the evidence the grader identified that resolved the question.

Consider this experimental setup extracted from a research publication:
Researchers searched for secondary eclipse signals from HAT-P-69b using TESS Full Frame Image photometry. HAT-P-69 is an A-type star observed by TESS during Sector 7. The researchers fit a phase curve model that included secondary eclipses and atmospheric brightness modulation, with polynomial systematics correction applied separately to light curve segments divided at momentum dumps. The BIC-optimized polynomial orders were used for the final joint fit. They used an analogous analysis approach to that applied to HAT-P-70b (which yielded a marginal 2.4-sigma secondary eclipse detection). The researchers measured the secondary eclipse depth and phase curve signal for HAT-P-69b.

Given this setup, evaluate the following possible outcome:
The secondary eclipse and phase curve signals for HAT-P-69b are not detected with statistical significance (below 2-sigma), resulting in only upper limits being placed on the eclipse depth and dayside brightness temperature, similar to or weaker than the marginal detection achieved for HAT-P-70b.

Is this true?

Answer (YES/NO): YES